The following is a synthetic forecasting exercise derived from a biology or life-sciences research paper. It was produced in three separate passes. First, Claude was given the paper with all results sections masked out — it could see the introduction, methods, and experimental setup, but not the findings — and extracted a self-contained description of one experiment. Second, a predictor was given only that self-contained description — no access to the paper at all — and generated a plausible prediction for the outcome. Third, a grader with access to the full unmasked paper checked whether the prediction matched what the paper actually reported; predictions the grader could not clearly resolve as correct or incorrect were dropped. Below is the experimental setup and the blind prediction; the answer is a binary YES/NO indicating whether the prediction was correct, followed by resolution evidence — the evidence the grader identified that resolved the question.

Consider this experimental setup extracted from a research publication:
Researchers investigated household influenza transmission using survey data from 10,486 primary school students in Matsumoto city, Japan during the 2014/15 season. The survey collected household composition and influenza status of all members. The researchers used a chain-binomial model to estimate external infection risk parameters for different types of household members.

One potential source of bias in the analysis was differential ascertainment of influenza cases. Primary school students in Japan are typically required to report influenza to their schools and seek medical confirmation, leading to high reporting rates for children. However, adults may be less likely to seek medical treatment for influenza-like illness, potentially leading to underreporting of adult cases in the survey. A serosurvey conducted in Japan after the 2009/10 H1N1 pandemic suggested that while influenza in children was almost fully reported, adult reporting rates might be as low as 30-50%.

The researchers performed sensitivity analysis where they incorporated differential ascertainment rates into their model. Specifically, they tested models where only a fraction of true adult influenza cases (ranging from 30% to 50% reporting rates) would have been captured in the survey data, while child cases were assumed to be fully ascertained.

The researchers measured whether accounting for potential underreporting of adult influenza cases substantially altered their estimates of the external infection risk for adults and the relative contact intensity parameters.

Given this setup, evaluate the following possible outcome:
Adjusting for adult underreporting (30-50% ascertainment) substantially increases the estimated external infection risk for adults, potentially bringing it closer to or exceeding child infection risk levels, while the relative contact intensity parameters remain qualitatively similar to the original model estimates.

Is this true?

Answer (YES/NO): NO